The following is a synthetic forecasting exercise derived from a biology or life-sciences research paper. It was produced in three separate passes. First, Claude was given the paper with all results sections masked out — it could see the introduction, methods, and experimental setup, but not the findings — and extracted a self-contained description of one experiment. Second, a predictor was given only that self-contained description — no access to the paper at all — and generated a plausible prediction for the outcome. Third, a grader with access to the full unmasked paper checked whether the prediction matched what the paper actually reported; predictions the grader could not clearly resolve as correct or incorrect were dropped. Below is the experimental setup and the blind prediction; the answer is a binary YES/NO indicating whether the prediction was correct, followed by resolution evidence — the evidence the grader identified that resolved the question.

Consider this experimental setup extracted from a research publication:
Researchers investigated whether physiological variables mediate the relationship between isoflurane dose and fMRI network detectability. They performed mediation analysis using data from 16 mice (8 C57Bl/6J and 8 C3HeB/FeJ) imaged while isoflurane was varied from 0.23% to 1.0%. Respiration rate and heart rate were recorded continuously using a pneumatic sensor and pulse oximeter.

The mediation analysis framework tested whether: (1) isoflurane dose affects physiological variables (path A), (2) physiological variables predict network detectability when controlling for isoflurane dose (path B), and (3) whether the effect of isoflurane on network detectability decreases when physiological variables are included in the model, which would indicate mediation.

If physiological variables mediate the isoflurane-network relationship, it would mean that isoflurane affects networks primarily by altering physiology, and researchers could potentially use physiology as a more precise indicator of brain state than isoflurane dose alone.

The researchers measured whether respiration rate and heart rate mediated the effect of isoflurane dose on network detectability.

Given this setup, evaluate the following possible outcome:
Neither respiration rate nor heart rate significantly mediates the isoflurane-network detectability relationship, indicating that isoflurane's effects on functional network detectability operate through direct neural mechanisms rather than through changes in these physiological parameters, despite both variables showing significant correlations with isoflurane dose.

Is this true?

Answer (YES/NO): NO